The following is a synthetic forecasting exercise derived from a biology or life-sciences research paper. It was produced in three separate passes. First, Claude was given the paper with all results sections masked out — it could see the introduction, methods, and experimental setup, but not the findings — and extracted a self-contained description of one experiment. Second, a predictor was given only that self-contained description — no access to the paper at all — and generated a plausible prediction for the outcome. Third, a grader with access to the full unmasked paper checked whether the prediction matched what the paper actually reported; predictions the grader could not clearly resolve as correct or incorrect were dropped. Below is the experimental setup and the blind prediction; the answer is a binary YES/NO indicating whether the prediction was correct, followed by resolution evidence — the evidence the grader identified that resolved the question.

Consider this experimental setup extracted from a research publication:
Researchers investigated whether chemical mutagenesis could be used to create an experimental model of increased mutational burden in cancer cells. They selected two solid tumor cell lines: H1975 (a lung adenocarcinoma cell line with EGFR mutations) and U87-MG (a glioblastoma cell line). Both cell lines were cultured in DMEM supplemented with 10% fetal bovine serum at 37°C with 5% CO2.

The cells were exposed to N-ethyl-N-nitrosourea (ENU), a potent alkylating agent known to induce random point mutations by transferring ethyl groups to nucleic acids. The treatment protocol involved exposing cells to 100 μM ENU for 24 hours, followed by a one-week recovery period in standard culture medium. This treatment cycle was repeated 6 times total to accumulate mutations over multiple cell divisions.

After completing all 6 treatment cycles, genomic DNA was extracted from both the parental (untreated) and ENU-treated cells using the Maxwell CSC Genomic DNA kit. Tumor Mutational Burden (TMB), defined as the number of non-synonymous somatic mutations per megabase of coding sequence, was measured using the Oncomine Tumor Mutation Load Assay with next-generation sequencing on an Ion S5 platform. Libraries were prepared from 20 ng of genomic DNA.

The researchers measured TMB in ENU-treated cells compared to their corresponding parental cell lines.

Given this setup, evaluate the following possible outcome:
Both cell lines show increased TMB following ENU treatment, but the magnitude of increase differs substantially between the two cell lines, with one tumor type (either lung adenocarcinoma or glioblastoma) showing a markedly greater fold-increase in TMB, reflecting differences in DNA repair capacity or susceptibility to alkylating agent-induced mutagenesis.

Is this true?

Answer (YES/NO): YES